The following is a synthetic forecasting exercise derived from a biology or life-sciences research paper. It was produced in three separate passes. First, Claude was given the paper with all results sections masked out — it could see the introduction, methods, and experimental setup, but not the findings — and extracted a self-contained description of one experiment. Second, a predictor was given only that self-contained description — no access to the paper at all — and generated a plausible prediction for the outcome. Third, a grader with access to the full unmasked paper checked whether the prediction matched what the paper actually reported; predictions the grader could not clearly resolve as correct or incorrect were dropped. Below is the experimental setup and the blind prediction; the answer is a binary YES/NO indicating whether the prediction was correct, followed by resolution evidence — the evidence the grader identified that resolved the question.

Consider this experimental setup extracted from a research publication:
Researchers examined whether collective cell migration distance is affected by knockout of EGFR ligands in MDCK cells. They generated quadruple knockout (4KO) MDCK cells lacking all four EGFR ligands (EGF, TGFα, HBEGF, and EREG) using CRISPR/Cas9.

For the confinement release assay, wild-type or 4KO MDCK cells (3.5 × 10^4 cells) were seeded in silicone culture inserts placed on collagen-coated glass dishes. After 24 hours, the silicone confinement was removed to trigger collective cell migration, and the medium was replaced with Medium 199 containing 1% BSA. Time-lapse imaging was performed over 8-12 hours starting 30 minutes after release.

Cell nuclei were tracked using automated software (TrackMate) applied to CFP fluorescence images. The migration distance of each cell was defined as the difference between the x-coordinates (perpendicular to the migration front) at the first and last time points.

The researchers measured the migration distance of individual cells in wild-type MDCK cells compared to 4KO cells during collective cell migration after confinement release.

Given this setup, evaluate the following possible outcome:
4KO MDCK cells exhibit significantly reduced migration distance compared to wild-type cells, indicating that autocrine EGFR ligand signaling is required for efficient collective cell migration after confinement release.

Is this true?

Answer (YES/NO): YES